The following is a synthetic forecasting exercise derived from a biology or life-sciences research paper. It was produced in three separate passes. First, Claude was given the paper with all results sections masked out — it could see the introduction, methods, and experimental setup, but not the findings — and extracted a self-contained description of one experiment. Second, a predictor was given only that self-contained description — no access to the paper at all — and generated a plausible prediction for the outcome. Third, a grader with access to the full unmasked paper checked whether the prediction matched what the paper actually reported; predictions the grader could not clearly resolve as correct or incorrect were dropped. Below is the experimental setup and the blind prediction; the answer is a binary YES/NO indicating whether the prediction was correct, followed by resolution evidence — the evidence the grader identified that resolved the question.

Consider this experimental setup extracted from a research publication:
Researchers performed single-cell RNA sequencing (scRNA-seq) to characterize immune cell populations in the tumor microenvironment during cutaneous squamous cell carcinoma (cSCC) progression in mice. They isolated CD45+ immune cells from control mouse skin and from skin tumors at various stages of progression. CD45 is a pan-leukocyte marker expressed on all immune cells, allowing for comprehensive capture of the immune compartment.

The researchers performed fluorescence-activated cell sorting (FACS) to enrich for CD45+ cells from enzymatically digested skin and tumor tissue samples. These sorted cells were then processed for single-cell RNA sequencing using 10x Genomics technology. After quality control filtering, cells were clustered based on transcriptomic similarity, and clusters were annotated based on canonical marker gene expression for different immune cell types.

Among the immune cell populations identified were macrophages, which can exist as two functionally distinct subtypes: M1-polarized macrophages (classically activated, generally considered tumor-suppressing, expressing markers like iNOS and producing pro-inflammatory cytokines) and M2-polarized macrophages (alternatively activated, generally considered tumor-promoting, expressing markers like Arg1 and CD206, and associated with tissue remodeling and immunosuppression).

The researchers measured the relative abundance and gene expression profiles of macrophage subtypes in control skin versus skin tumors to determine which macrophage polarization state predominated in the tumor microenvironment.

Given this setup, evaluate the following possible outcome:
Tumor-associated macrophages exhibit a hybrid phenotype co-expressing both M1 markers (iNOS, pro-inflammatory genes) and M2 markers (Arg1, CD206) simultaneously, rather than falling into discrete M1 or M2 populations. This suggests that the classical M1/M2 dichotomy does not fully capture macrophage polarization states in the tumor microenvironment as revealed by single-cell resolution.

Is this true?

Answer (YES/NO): NO